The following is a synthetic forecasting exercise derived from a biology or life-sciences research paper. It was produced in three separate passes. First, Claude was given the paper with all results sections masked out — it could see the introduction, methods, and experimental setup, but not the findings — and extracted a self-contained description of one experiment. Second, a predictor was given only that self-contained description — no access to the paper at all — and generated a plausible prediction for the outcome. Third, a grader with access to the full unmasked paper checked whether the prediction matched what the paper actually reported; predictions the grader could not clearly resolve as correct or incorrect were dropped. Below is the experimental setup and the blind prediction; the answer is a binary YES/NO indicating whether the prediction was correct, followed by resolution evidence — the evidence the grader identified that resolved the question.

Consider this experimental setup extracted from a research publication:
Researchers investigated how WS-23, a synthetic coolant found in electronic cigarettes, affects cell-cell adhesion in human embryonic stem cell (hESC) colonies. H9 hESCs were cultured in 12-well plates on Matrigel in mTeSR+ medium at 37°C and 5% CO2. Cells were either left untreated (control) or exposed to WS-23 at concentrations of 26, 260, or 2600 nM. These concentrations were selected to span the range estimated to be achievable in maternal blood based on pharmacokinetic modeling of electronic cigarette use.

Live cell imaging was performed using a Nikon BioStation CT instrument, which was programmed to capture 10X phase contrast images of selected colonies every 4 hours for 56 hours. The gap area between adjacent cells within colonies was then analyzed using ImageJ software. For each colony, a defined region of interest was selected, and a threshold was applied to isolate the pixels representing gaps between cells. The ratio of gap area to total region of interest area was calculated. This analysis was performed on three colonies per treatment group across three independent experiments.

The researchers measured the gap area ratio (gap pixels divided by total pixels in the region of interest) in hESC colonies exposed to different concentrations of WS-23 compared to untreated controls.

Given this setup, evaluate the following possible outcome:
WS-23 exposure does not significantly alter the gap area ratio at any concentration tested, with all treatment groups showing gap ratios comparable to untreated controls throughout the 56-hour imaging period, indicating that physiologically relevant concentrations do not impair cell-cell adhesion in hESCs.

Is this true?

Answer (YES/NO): NO